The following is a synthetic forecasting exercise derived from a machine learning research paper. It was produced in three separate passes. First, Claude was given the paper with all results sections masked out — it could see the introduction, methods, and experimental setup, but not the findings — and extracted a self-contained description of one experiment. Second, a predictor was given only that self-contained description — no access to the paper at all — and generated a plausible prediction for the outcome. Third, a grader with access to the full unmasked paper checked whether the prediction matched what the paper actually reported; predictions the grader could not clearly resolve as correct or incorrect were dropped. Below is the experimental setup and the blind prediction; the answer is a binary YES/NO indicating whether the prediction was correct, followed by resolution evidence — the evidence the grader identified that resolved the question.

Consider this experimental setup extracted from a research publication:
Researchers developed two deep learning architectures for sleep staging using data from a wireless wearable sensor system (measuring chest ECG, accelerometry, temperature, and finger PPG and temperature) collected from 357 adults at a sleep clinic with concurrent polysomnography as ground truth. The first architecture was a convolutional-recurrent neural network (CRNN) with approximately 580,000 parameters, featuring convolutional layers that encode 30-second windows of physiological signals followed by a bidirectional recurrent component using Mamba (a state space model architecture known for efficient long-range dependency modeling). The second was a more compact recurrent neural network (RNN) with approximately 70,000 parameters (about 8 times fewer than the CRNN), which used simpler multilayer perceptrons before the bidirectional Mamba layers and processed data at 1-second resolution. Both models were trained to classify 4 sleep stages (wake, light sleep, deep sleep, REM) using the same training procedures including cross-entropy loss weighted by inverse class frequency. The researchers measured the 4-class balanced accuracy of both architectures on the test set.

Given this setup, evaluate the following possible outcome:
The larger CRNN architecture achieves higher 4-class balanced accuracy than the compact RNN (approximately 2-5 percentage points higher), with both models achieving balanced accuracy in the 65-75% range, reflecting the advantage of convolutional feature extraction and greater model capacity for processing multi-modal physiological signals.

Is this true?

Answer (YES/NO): NO